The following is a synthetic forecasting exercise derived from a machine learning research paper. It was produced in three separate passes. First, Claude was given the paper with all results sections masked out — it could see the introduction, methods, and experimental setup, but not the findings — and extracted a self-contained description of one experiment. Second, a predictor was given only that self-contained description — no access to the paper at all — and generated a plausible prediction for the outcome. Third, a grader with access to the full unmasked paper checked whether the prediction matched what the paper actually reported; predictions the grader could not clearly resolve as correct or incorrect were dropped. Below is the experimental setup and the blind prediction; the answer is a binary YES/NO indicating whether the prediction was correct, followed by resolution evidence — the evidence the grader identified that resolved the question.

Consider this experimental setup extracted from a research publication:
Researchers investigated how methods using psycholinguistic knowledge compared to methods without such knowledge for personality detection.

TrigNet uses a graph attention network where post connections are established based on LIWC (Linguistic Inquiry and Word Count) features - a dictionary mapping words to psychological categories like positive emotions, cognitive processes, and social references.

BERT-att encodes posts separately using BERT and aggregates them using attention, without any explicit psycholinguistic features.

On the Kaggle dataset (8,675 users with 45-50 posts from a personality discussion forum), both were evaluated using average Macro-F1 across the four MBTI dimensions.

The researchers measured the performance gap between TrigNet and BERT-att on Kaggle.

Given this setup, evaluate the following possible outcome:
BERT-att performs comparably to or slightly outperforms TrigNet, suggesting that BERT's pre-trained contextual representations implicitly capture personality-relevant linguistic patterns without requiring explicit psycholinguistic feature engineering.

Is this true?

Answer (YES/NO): NO